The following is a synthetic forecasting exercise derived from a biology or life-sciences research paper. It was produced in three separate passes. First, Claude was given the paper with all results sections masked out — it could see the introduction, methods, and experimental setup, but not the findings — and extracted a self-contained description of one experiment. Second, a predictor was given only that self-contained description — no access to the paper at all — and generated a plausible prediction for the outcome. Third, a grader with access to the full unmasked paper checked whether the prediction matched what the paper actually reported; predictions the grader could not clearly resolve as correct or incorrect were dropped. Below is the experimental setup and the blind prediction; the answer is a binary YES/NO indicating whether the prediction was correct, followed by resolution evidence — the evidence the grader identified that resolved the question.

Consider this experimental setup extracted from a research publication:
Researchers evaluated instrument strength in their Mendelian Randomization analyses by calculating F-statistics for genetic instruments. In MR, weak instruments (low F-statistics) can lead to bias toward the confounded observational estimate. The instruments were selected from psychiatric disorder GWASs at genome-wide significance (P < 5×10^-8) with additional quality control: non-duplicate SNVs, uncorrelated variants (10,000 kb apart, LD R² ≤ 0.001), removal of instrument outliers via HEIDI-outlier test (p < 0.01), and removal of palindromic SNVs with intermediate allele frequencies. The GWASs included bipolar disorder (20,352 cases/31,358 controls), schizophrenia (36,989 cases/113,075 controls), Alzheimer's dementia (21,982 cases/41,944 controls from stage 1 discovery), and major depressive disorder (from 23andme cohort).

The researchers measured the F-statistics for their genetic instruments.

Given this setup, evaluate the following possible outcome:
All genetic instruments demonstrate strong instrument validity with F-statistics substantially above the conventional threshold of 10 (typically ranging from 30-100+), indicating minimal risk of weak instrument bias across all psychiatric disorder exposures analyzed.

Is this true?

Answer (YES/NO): YES